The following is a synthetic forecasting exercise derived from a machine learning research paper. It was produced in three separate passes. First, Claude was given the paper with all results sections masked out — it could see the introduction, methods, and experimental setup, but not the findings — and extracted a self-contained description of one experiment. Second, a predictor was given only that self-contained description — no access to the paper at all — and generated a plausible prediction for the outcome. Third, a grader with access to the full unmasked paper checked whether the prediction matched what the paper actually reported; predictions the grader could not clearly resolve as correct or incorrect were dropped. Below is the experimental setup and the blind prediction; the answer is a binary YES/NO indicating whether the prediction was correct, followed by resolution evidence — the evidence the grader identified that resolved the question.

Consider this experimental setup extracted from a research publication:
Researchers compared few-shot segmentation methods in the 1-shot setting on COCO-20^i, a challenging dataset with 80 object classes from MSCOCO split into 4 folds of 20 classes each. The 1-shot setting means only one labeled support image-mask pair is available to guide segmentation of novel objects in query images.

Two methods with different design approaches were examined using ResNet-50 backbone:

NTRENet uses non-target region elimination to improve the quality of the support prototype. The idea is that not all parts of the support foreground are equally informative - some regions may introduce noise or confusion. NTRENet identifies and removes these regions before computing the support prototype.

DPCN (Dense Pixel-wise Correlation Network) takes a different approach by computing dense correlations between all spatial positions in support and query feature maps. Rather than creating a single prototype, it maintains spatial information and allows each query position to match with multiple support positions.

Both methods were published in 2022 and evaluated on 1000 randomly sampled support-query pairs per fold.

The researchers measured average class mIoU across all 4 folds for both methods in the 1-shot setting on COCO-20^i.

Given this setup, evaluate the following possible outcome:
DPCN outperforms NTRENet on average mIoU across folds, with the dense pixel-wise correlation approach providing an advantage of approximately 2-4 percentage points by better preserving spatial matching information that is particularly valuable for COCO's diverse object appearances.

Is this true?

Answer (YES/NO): YES